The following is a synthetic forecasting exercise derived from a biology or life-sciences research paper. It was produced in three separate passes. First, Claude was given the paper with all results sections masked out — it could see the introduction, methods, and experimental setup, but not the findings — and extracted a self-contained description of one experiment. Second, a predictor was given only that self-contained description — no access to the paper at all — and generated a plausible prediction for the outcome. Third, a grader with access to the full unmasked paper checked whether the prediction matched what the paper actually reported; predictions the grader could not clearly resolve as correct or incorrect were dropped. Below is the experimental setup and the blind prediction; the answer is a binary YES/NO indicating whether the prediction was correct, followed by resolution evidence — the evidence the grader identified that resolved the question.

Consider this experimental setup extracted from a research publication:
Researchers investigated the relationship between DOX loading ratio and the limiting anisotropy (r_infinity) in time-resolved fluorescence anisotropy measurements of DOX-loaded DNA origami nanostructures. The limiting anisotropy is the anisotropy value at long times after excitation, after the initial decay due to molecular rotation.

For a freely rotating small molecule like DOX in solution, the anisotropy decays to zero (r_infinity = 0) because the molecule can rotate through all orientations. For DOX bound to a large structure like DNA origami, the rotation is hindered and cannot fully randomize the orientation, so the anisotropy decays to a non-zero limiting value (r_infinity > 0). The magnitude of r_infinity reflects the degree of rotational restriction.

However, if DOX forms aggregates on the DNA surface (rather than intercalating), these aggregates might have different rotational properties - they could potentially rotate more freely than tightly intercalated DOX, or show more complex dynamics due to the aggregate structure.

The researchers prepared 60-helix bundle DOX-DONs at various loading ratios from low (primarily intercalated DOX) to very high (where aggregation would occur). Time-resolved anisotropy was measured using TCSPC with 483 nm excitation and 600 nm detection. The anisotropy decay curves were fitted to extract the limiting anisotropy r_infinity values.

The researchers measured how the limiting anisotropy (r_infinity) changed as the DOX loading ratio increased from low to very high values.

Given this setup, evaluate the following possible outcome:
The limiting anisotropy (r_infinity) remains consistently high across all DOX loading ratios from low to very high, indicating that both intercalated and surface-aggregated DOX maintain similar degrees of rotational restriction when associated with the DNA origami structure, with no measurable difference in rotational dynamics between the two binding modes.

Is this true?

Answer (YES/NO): NO